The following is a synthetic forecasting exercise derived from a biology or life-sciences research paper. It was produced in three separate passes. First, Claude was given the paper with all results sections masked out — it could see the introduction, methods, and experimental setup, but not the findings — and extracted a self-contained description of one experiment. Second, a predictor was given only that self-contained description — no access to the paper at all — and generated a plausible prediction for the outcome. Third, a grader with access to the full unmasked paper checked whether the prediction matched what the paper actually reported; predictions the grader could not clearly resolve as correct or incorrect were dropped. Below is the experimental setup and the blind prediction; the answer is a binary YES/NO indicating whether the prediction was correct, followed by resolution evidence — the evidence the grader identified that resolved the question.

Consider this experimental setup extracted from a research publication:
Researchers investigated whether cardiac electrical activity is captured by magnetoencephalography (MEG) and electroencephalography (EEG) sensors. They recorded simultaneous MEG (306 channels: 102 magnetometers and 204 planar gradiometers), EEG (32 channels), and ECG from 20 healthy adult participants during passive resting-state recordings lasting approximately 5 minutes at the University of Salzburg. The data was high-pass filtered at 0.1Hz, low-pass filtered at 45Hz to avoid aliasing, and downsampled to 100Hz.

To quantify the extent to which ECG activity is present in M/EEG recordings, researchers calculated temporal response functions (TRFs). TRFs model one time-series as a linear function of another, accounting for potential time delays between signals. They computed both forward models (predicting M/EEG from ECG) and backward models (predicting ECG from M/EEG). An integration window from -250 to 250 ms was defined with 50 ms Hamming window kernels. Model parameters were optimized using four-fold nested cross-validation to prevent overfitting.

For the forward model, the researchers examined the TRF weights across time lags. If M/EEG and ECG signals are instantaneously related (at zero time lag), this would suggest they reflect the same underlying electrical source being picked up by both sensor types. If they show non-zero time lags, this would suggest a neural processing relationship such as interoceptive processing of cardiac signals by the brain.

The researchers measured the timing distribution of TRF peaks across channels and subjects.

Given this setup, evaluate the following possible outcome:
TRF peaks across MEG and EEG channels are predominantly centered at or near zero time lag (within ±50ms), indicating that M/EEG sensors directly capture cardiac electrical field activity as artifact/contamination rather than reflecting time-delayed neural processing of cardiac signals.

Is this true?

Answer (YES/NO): YES